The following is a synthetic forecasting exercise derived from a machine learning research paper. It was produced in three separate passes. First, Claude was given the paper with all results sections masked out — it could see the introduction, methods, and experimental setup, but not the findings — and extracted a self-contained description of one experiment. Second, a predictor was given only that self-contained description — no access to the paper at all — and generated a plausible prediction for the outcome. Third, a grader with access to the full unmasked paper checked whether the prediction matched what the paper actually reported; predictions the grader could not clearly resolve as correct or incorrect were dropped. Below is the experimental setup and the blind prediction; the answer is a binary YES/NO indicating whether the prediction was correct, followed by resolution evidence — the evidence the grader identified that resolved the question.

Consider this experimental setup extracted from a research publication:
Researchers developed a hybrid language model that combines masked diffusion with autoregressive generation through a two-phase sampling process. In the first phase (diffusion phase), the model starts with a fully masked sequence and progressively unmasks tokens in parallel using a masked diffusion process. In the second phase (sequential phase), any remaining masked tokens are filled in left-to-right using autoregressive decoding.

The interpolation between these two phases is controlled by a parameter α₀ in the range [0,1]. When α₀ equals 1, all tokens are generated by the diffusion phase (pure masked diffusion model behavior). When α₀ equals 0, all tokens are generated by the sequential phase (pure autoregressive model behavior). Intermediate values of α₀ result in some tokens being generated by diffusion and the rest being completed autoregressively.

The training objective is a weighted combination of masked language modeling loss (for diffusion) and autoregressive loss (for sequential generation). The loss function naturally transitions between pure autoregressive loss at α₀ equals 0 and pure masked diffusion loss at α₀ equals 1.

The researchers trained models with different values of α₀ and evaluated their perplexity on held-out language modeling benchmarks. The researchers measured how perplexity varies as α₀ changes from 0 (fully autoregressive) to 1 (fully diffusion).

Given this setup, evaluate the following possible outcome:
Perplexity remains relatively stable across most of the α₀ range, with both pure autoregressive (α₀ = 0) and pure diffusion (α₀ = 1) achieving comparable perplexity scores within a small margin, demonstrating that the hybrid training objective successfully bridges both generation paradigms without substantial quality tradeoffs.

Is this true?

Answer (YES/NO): NO